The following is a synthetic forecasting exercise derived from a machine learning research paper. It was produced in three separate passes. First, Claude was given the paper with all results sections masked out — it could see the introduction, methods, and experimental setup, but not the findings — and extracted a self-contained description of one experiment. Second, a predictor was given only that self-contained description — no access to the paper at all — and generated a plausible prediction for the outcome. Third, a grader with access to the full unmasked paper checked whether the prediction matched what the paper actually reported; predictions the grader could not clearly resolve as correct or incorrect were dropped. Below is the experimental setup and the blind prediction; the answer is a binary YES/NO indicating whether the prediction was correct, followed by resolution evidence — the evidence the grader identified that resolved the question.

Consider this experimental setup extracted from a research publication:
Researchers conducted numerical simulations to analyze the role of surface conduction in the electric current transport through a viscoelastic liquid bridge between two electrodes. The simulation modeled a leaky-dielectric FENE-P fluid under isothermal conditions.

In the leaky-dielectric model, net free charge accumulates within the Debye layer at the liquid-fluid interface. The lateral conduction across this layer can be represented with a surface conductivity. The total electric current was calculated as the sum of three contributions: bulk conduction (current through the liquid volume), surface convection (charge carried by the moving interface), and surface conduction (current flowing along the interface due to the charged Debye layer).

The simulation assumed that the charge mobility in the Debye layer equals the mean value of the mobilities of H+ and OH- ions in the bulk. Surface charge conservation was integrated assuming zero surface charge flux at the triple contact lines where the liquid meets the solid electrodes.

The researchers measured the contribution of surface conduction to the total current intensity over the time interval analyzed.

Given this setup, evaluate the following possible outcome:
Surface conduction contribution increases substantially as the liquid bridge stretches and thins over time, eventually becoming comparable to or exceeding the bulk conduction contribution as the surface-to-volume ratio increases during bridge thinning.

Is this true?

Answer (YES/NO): NO